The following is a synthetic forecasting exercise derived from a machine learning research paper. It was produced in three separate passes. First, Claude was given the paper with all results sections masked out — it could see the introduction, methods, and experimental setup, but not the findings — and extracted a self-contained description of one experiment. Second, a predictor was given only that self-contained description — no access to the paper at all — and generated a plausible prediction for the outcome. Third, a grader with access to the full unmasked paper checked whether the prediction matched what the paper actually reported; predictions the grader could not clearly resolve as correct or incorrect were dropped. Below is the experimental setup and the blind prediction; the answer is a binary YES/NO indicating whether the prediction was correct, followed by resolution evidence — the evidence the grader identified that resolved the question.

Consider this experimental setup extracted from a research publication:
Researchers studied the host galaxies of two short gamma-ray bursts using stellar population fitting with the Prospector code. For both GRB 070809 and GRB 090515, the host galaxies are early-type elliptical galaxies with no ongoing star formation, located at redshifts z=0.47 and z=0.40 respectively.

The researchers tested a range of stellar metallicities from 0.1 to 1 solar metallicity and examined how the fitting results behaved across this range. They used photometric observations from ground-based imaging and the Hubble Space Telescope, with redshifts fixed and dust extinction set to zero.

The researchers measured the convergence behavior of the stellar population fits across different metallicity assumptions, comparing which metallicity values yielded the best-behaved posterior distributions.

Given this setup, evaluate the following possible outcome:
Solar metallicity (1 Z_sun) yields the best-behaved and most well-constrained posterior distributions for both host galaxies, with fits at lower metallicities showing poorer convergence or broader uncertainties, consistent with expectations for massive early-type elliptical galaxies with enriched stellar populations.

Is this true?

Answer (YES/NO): YES